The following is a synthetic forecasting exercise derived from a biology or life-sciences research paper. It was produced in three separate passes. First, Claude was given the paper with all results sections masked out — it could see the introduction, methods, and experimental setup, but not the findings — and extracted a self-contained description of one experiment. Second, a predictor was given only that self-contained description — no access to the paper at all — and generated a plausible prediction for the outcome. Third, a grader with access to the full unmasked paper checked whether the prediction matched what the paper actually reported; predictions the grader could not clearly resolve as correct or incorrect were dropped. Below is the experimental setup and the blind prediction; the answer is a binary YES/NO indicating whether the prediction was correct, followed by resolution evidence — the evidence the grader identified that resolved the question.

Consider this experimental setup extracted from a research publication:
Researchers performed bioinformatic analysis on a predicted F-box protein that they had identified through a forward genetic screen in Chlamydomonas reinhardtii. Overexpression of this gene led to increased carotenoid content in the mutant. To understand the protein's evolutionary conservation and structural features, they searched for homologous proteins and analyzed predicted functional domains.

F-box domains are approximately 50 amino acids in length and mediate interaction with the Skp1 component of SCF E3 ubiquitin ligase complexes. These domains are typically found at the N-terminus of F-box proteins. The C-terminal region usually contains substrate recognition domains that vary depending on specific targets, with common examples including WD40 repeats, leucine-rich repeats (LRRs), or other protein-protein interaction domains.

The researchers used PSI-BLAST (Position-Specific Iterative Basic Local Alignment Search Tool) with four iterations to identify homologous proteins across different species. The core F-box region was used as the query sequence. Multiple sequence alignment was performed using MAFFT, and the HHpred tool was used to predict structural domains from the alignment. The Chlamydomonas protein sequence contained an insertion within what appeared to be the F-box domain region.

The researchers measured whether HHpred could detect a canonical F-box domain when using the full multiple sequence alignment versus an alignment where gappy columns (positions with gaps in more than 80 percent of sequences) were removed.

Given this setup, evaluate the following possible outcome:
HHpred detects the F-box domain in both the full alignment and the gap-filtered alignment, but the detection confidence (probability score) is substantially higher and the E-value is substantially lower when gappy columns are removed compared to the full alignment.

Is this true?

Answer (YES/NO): NO